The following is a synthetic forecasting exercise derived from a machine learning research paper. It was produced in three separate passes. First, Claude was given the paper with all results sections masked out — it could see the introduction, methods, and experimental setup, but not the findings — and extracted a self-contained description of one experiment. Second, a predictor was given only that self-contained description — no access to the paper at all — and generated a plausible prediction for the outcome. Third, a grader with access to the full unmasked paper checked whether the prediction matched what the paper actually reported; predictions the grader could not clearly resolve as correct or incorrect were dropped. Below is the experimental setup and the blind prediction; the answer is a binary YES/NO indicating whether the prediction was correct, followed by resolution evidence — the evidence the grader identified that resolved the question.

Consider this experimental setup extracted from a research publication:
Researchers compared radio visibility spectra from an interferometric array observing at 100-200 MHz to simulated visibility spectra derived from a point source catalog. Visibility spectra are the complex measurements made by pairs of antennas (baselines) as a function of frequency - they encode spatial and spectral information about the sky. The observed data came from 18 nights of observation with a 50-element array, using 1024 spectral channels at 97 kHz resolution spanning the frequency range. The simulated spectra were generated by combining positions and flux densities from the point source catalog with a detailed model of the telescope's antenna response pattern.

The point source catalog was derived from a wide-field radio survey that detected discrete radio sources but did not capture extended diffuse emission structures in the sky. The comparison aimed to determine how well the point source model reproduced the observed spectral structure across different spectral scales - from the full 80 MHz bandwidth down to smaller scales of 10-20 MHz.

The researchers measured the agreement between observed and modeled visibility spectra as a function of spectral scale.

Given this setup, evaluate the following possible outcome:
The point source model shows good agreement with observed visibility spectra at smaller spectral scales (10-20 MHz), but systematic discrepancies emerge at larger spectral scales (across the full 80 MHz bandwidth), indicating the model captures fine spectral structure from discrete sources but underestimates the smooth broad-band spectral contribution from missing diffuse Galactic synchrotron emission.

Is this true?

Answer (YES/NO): NO